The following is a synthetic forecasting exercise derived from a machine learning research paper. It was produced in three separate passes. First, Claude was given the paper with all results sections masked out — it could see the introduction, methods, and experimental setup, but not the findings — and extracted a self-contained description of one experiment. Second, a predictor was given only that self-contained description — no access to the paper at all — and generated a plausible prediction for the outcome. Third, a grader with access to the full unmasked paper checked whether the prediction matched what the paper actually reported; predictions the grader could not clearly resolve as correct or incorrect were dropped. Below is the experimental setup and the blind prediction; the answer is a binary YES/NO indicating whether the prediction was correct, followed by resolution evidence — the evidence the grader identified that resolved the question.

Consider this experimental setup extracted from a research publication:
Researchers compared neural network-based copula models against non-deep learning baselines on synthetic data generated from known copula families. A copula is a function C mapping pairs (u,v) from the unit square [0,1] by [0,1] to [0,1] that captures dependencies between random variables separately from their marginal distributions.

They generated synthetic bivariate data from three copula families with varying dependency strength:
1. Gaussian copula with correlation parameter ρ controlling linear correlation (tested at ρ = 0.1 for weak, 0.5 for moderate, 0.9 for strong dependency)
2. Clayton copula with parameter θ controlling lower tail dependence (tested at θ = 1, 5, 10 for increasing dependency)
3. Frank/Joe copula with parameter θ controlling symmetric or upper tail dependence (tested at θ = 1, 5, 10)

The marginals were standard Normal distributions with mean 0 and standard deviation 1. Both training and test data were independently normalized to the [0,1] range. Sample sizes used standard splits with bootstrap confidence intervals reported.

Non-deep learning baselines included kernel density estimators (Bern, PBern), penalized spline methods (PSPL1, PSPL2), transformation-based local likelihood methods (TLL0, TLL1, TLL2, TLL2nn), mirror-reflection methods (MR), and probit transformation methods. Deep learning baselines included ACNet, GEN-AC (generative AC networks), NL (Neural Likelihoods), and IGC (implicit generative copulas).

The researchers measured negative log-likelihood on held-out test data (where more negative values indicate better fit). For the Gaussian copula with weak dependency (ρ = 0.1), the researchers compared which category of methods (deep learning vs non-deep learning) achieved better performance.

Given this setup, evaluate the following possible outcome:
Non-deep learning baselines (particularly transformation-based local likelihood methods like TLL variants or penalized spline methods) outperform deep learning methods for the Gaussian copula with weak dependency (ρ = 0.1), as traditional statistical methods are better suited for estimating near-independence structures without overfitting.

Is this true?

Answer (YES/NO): NO